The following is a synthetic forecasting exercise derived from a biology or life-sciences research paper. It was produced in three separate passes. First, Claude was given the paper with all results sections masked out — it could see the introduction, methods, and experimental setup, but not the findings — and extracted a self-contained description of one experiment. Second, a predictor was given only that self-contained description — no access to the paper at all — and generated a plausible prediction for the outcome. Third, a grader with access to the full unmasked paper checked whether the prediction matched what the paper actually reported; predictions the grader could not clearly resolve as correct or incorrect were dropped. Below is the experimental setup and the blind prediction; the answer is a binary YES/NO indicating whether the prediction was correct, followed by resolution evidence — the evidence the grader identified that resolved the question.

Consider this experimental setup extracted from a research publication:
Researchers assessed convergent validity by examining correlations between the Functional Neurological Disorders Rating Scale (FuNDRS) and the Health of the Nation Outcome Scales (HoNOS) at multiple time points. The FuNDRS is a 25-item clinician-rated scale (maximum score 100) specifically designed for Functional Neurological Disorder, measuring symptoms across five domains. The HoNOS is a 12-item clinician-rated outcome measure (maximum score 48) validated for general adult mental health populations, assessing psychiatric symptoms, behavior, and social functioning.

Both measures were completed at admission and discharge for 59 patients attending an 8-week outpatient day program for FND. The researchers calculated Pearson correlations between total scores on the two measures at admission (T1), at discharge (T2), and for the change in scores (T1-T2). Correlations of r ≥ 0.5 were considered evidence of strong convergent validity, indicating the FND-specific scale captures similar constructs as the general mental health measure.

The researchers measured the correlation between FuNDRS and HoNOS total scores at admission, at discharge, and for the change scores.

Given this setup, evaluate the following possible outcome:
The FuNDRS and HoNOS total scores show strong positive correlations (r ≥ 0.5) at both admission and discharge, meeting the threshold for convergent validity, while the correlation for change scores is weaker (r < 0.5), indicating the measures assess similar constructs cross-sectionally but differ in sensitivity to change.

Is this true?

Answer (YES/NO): NO